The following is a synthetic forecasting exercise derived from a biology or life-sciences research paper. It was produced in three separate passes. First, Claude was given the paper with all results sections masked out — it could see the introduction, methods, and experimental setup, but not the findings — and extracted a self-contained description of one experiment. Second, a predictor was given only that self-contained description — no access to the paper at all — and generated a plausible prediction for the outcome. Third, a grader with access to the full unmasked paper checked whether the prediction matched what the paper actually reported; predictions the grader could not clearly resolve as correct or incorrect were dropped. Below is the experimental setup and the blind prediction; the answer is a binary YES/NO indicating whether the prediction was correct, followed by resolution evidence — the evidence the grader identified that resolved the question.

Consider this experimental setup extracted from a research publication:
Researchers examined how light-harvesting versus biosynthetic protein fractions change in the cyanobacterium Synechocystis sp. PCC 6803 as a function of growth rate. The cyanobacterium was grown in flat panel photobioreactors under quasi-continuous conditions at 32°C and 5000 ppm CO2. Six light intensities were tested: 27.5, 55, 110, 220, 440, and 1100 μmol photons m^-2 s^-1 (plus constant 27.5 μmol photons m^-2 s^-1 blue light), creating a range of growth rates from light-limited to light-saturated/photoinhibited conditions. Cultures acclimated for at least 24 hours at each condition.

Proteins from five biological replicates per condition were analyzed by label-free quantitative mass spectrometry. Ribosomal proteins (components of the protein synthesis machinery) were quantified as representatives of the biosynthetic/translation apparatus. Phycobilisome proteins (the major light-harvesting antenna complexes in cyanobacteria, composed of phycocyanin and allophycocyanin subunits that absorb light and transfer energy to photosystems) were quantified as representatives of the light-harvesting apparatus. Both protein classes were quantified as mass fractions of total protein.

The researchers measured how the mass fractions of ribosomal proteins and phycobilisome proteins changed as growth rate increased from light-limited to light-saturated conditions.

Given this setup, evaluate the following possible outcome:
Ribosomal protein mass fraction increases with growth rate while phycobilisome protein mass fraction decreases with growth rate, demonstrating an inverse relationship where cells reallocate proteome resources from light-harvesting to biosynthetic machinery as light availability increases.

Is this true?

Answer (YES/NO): YES